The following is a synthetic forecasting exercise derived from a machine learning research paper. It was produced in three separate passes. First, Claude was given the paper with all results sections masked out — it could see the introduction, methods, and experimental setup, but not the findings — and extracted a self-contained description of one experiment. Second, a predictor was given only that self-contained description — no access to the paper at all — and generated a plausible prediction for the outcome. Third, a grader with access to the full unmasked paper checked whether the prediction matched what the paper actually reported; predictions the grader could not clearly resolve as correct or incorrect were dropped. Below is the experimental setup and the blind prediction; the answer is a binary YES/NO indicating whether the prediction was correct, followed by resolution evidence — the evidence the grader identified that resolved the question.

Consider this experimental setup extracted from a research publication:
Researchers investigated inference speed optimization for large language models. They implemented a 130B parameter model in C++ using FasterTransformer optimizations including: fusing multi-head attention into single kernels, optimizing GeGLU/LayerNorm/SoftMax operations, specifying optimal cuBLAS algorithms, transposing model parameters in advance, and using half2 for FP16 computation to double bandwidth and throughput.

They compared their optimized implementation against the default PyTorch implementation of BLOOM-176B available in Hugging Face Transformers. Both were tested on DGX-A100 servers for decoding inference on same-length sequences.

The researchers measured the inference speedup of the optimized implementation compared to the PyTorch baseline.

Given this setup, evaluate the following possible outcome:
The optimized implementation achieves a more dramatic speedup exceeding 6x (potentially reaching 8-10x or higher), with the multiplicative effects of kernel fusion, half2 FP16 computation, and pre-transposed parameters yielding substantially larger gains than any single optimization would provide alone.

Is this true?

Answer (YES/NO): YES